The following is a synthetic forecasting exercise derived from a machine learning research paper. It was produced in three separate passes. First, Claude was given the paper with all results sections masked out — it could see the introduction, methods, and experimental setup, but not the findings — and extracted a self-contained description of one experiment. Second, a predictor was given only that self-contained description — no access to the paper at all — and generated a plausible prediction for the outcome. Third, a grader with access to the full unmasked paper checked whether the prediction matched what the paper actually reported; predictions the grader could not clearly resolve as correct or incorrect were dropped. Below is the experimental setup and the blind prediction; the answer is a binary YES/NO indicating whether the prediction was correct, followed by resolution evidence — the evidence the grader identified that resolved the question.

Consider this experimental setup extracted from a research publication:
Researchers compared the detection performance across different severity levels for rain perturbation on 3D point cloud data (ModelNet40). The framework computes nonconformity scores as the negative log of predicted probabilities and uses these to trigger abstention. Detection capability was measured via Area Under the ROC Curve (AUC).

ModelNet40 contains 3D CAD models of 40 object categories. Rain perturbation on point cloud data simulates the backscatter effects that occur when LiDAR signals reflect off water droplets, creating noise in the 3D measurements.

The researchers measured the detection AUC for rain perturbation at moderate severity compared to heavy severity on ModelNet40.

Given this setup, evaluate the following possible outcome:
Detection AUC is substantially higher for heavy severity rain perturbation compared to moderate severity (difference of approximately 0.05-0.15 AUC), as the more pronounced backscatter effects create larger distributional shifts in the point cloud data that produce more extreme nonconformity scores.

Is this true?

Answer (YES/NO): YES